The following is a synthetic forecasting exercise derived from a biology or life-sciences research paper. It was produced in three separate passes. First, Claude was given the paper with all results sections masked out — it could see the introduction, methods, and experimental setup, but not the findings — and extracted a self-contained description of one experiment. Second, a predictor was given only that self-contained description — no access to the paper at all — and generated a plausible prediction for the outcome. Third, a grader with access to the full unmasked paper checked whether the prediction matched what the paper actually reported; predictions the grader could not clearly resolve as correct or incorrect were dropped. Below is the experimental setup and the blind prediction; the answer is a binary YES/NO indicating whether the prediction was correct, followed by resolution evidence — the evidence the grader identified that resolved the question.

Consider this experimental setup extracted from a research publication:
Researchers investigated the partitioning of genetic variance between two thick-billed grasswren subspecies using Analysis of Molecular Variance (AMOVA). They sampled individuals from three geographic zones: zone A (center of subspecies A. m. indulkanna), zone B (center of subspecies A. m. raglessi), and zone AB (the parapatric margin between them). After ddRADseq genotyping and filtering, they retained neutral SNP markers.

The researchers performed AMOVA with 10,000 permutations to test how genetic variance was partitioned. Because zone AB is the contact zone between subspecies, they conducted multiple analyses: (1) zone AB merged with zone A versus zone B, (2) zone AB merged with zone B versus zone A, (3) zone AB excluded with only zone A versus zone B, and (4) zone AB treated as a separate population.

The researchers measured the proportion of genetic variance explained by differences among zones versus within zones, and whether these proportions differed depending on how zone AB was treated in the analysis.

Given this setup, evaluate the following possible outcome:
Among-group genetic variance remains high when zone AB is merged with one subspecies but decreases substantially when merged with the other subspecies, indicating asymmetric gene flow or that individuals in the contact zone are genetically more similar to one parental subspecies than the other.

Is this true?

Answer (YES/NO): NO